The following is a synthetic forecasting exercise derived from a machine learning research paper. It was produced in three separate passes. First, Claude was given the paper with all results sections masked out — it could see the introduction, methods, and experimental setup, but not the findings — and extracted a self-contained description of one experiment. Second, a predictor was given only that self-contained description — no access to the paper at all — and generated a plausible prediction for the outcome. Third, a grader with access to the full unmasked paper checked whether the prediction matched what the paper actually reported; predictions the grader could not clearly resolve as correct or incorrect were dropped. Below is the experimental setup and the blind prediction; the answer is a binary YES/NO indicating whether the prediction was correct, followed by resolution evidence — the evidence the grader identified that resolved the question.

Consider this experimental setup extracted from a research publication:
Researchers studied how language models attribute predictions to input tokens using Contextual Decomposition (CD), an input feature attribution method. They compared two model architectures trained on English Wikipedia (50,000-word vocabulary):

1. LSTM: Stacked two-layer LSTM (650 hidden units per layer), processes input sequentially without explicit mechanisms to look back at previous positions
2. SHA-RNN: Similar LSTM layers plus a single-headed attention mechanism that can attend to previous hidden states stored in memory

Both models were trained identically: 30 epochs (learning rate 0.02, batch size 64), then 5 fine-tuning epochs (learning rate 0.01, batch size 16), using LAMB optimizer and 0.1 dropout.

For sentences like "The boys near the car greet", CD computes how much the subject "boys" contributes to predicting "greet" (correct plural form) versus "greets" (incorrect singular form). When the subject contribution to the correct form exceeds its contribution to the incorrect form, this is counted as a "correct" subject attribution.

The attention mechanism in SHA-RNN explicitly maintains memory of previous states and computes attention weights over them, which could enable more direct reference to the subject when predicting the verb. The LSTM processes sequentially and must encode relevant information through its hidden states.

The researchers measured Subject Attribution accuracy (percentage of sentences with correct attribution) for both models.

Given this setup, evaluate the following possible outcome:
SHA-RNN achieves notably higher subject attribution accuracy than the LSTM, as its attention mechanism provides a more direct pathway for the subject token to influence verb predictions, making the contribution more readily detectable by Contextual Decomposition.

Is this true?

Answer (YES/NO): NO